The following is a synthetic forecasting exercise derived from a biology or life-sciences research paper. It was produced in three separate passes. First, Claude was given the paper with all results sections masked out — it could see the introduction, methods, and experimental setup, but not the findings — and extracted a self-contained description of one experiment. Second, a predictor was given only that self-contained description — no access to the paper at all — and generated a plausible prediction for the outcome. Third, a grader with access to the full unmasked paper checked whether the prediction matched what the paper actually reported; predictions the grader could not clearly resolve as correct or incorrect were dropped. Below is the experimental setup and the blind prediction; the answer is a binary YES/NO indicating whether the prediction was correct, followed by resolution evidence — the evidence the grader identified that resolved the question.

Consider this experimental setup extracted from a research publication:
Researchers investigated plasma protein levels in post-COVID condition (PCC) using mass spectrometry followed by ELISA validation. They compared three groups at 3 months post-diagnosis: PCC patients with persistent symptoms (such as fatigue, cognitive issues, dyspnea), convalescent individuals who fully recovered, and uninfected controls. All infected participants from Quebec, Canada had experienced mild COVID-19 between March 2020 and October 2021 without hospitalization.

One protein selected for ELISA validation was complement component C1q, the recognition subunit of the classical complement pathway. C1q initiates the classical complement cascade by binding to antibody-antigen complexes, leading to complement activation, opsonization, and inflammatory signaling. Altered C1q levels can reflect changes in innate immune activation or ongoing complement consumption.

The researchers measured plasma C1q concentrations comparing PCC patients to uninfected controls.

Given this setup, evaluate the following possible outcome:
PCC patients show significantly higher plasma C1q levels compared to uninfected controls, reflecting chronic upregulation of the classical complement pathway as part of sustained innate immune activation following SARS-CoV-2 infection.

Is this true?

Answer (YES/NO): NO